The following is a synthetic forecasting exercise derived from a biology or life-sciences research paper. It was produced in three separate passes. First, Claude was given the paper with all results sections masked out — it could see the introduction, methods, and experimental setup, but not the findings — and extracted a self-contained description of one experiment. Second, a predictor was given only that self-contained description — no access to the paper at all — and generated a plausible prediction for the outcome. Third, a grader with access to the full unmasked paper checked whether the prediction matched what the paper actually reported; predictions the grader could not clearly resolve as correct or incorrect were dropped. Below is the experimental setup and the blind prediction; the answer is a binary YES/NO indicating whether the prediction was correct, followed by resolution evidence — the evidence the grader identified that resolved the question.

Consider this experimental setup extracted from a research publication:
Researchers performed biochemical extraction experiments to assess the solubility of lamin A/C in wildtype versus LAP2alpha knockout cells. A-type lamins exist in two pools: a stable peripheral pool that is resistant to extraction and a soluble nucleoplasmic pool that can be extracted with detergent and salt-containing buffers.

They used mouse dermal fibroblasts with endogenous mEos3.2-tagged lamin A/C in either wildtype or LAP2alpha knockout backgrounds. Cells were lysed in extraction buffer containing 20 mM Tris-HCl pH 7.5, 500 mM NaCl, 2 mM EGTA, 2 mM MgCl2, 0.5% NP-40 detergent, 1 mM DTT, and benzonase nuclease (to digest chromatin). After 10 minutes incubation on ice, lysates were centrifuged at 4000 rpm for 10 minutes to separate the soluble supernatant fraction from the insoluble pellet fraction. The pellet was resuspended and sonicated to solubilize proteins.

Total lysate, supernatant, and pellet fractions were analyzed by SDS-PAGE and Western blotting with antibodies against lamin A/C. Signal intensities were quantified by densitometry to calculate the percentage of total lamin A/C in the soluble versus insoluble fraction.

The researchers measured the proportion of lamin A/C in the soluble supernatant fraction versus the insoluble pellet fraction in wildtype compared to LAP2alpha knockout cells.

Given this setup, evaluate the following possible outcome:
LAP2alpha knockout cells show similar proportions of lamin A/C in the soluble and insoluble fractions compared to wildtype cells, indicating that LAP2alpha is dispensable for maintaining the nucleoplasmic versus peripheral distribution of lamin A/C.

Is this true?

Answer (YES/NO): NO